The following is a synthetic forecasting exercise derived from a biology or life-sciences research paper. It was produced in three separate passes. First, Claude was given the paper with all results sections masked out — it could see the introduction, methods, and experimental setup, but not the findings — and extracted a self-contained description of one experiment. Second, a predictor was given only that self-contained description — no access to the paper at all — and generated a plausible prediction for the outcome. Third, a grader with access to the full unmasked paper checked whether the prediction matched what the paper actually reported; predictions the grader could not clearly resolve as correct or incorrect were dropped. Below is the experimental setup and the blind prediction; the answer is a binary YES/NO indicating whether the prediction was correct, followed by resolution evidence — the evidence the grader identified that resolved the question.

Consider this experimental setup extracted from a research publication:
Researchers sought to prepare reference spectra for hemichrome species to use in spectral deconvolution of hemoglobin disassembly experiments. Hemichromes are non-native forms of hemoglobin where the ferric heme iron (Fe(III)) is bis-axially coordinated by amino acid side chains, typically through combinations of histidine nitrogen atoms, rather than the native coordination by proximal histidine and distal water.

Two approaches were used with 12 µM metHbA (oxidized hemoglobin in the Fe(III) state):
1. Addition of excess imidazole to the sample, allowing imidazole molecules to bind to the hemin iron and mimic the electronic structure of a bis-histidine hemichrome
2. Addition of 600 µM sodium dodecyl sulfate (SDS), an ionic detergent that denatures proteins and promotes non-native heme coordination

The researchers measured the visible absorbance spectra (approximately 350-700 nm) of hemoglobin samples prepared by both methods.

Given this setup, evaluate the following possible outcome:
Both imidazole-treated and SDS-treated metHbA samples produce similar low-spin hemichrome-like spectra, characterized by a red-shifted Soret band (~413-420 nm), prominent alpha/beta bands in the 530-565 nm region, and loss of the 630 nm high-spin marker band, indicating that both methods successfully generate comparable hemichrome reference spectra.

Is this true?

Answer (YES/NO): YES